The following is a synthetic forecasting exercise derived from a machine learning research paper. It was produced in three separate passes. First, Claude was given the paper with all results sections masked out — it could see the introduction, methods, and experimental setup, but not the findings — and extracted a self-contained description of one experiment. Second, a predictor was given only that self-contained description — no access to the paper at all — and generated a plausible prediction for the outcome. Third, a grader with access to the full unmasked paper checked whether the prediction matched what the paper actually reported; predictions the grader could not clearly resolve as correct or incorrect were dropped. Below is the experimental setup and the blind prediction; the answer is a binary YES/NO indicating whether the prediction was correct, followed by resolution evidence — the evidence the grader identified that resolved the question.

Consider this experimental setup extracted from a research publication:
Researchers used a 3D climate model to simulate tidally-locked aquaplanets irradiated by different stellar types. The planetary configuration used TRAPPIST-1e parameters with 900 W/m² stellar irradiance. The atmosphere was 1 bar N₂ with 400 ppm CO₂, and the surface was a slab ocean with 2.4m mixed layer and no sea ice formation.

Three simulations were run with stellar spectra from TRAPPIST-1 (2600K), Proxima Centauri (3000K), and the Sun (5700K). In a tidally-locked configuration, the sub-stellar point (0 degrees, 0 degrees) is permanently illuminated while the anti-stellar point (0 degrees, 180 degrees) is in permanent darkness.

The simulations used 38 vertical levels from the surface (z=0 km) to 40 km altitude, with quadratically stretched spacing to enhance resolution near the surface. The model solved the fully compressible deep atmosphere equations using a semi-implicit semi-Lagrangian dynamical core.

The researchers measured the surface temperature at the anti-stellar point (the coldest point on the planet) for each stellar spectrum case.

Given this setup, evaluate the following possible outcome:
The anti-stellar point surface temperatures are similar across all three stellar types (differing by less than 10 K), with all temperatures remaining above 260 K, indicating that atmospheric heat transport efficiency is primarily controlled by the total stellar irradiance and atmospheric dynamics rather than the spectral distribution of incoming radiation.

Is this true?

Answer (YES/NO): NO